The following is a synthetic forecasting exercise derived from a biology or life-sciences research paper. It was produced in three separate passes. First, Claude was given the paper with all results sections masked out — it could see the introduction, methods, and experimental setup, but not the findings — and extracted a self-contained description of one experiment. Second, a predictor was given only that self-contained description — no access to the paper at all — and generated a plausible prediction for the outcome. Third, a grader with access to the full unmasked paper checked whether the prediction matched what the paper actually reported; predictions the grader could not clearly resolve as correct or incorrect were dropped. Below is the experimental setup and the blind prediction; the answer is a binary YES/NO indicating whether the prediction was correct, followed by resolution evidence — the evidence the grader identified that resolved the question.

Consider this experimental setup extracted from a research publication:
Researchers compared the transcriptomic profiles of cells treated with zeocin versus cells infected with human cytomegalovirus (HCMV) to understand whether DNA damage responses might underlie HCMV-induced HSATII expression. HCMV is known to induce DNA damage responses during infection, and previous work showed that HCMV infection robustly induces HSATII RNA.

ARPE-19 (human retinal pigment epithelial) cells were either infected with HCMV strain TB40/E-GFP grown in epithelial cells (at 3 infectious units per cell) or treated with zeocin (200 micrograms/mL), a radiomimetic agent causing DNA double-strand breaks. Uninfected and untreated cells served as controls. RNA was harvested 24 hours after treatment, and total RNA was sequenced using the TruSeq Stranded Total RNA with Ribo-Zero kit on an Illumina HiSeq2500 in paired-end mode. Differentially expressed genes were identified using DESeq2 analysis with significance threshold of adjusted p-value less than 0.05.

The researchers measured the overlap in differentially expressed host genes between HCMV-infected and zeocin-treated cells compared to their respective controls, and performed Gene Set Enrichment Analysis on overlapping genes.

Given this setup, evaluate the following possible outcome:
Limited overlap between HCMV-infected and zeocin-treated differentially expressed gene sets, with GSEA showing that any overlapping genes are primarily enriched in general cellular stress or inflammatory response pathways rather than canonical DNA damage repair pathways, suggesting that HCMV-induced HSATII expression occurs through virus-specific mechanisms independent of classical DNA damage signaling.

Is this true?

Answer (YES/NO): NO